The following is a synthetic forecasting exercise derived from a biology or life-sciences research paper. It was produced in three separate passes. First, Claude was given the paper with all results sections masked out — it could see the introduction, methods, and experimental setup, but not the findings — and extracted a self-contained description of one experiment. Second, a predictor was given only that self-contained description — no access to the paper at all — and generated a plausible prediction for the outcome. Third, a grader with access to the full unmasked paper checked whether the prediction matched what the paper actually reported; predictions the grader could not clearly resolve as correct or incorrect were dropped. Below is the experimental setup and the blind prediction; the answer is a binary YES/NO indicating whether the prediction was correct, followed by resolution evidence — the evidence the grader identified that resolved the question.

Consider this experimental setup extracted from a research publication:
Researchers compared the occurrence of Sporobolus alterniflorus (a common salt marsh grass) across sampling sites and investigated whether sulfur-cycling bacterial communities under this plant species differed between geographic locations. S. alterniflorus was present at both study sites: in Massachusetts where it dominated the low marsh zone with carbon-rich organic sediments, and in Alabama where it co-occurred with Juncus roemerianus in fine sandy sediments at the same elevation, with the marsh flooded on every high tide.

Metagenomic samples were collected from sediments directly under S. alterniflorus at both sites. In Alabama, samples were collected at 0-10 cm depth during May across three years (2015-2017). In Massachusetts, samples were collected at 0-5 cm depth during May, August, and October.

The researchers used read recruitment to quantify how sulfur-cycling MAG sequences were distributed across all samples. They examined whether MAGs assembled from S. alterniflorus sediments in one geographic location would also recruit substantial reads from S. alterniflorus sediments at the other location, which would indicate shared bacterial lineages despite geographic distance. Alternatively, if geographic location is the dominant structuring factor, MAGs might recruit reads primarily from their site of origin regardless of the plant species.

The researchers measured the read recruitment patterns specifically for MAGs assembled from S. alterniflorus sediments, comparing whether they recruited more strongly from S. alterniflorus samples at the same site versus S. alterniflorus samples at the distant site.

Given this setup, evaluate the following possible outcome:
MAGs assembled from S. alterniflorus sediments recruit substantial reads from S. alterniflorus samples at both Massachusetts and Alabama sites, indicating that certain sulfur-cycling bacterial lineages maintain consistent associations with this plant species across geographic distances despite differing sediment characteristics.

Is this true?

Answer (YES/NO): NO